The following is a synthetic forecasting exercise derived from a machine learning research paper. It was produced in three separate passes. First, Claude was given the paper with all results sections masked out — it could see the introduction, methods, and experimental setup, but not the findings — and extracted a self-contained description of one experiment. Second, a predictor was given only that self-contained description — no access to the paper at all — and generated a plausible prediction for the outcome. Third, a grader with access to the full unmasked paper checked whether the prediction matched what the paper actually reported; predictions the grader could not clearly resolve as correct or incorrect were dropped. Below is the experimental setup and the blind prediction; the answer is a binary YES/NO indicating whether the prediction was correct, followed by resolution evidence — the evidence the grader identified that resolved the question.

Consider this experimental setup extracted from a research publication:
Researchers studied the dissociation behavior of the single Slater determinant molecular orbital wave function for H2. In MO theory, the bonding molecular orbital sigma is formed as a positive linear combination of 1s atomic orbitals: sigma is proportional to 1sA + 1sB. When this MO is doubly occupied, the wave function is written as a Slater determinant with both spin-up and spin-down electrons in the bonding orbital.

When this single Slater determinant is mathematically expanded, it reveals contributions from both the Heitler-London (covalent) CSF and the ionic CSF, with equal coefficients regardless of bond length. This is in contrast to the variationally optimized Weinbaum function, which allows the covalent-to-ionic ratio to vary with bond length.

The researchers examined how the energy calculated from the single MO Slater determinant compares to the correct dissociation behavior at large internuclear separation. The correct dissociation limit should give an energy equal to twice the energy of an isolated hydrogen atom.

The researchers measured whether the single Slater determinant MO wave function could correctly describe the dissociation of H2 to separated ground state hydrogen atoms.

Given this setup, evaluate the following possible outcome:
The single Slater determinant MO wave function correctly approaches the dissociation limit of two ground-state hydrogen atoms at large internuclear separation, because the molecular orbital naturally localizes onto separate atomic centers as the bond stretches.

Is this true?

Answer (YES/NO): NO